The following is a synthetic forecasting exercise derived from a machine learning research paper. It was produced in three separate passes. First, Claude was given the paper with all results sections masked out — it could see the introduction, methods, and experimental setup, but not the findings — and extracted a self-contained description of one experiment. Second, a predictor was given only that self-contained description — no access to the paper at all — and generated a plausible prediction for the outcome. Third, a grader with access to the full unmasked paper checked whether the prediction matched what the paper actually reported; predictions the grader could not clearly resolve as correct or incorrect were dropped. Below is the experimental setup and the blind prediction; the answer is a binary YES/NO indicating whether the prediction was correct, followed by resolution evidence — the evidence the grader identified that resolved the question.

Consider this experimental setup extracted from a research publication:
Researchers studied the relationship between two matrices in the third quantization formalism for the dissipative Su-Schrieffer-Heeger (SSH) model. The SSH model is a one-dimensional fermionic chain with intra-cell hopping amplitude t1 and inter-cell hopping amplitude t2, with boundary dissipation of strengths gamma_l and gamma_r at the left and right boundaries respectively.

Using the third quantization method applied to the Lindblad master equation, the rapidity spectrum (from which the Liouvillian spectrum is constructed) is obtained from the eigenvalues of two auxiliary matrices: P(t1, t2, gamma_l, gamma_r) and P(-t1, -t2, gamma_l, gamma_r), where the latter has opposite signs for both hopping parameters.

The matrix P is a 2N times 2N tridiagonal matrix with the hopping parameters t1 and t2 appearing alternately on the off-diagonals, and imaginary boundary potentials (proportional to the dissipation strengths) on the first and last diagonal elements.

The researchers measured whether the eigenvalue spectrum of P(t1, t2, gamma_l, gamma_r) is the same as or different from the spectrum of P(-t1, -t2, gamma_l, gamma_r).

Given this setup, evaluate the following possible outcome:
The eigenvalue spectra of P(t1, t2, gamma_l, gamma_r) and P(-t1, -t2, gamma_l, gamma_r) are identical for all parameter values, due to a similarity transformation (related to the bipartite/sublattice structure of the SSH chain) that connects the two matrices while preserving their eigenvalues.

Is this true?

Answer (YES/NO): YES